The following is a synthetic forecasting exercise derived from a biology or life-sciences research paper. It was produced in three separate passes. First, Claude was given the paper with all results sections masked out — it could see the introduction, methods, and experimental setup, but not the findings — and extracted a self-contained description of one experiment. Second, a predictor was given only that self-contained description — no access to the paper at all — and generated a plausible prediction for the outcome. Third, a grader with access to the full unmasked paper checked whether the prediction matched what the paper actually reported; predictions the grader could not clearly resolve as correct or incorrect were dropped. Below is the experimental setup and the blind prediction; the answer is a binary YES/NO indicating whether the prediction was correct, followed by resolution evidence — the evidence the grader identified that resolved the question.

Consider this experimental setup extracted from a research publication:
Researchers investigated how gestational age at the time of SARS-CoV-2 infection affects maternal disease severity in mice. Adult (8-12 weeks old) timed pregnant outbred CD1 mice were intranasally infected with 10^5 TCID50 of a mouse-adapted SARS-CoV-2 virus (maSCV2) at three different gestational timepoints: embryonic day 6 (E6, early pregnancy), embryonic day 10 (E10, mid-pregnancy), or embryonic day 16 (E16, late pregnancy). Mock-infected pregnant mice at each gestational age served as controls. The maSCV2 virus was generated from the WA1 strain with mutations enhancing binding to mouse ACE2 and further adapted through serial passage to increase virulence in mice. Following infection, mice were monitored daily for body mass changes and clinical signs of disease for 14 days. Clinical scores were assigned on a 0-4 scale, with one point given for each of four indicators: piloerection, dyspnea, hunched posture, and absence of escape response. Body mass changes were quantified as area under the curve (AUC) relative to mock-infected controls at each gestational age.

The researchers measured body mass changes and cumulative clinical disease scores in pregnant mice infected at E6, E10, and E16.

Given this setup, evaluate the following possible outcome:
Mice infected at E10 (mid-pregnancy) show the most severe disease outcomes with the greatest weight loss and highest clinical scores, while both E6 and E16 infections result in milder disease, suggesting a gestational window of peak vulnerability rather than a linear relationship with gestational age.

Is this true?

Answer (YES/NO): NO